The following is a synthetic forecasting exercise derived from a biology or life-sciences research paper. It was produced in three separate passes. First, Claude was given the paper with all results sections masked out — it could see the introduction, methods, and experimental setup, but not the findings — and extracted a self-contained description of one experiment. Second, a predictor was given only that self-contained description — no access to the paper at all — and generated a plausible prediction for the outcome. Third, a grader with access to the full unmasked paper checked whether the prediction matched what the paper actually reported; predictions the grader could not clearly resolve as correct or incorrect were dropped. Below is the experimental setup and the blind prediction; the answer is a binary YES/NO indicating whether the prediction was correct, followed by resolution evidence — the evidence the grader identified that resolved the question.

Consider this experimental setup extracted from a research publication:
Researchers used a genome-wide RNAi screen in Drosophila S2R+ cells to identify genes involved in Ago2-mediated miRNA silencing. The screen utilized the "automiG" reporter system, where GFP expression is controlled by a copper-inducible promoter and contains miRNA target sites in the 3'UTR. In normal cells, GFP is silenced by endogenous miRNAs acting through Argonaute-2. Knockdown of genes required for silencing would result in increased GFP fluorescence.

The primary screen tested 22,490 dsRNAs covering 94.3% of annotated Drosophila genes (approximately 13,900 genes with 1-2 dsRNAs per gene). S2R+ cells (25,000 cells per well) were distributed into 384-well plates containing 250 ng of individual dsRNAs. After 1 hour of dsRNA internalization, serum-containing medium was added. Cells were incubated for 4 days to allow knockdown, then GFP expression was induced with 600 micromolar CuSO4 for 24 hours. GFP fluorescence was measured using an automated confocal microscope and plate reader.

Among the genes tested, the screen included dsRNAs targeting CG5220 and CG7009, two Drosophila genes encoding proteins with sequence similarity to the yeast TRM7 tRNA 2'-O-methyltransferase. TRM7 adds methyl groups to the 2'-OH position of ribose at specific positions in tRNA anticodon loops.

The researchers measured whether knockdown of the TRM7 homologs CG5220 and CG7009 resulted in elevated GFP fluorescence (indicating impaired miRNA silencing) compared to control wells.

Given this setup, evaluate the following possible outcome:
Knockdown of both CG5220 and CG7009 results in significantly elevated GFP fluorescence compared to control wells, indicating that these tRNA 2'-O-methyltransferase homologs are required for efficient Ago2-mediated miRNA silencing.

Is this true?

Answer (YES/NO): NO